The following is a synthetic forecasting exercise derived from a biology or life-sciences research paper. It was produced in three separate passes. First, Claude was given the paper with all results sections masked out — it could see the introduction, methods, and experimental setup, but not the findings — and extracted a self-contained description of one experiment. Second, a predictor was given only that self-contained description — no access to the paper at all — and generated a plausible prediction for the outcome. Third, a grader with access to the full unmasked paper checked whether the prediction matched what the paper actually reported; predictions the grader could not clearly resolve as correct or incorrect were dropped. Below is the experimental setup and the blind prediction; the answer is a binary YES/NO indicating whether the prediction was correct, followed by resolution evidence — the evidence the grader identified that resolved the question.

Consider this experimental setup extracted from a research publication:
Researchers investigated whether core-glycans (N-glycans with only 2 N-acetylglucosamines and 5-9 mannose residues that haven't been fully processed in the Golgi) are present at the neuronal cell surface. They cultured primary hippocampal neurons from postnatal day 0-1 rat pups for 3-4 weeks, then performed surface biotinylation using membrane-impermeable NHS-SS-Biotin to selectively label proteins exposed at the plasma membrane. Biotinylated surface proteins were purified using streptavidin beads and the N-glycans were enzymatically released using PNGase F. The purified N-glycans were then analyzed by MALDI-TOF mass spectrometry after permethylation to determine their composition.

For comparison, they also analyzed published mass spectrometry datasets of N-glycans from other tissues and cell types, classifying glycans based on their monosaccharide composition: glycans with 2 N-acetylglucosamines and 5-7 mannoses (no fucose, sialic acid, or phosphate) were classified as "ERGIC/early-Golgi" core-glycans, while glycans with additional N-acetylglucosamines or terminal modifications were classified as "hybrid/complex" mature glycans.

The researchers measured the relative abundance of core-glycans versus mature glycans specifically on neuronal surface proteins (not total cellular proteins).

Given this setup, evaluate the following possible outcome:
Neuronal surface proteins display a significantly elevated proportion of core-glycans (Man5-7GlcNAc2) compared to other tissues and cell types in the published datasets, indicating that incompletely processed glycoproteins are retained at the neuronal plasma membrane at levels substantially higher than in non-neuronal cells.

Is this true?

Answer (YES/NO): NO